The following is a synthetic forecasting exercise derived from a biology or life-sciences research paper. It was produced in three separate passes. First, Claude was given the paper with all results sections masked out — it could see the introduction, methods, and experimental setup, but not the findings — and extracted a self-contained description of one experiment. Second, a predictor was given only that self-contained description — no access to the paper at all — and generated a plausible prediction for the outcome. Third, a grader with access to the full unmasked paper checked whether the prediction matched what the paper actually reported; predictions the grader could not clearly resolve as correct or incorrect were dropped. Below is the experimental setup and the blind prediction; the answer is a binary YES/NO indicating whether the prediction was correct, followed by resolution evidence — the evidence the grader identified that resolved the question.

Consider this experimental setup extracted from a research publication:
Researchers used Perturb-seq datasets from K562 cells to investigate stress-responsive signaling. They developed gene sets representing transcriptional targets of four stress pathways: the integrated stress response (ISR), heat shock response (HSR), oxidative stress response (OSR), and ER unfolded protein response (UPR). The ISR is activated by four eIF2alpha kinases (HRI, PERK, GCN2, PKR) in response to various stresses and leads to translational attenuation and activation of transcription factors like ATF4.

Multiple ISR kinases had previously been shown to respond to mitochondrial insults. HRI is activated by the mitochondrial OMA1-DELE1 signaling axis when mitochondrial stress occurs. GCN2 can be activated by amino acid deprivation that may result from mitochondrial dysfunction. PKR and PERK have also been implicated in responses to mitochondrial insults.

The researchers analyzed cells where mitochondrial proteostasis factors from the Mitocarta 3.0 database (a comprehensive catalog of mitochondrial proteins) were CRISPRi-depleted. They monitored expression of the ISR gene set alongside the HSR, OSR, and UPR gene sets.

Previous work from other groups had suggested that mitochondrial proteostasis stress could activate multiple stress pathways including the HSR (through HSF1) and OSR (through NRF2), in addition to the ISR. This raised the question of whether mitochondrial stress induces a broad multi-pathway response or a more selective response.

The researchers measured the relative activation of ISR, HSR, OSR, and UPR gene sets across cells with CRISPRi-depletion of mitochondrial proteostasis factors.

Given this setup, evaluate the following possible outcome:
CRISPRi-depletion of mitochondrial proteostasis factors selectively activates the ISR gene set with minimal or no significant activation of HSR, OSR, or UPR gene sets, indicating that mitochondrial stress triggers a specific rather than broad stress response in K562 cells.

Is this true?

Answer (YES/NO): YES